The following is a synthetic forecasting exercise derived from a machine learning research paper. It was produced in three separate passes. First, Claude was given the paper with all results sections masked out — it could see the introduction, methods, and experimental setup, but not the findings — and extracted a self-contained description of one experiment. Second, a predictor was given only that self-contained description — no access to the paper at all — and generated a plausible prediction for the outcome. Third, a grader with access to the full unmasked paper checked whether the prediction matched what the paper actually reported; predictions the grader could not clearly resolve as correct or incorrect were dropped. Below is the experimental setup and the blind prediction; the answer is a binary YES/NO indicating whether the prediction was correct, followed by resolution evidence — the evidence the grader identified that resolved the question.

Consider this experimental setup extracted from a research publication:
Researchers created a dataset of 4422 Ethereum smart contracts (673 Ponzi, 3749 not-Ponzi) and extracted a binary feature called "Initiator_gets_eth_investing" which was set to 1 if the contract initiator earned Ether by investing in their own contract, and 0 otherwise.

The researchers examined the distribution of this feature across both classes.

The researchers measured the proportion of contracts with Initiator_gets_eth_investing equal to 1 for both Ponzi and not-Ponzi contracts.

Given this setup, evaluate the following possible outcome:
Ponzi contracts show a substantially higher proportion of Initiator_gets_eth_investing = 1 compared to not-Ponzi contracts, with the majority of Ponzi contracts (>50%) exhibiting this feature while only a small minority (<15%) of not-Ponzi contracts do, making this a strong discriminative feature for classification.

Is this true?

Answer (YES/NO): NO